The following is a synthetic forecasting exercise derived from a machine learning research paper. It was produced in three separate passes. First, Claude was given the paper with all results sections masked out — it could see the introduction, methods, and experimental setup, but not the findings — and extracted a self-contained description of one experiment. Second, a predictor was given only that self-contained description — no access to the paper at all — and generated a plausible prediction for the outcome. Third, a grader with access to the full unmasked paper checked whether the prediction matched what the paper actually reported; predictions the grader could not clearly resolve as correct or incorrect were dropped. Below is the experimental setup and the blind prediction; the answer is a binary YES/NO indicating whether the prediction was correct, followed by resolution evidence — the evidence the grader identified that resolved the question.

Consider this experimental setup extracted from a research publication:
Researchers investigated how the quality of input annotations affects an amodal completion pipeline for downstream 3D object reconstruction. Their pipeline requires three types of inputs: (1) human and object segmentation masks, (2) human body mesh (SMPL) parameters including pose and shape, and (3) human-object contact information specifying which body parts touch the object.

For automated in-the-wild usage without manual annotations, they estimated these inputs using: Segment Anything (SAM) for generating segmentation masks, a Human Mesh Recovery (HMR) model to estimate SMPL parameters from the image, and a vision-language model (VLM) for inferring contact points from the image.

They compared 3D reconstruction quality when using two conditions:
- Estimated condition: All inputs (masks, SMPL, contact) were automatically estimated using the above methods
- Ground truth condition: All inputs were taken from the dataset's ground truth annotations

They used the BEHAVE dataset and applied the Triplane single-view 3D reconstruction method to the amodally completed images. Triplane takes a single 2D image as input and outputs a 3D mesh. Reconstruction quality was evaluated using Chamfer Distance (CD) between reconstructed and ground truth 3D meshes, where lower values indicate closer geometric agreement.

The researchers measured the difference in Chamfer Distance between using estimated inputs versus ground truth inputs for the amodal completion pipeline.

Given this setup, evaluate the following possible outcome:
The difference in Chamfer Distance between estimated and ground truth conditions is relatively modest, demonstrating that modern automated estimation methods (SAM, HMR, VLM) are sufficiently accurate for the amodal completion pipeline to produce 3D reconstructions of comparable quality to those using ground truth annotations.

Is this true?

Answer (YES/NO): YES